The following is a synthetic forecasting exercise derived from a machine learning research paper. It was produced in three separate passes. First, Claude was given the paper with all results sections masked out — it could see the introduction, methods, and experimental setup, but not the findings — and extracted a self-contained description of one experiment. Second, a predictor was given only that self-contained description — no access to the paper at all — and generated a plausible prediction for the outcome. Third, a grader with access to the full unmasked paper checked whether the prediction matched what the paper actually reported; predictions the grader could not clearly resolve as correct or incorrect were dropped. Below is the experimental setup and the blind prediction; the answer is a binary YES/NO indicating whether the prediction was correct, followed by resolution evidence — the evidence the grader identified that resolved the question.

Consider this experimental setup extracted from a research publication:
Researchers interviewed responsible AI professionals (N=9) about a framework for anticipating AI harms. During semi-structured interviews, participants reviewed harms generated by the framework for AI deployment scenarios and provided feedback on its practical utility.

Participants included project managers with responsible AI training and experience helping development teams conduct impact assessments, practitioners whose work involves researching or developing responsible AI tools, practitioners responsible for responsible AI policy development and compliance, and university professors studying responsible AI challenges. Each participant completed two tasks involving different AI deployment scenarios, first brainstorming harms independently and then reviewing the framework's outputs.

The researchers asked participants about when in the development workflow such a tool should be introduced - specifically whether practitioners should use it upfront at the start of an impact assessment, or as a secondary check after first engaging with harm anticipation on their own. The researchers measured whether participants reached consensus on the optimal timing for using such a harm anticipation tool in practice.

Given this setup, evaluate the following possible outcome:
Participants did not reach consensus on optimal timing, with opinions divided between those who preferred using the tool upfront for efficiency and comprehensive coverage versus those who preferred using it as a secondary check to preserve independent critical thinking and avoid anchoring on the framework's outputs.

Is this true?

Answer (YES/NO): YES